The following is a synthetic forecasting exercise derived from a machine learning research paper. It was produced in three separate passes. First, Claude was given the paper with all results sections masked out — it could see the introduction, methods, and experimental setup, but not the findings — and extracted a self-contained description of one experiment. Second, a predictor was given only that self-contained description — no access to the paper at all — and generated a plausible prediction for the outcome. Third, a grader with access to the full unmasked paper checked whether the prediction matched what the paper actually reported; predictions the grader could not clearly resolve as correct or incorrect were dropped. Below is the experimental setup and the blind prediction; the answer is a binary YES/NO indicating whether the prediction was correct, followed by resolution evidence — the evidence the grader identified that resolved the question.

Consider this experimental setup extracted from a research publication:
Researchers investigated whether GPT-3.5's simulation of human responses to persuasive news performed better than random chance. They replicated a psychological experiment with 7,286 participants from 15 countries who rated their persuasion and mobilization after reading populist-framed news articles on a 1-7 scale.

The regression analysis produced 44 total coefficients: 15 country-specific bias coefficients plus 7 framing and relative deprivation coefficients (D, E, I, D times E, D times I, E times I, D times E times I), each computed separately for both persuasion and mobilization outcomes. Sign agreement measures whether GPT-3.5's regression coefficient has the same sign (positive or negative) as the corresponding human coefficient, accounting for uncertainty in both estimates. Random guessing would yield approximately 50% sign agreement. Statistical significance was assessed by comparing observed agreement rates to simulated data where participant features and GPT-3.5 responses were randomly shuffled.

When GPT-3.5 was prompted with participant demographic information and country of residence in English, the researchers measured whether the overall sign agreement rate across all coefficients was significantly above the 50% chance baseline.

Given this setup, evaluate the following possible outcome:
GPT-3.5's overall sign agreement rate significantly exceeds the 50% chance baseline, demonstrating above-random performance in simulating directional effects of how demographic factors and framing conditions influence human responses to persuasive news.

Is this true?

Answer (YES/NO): YES